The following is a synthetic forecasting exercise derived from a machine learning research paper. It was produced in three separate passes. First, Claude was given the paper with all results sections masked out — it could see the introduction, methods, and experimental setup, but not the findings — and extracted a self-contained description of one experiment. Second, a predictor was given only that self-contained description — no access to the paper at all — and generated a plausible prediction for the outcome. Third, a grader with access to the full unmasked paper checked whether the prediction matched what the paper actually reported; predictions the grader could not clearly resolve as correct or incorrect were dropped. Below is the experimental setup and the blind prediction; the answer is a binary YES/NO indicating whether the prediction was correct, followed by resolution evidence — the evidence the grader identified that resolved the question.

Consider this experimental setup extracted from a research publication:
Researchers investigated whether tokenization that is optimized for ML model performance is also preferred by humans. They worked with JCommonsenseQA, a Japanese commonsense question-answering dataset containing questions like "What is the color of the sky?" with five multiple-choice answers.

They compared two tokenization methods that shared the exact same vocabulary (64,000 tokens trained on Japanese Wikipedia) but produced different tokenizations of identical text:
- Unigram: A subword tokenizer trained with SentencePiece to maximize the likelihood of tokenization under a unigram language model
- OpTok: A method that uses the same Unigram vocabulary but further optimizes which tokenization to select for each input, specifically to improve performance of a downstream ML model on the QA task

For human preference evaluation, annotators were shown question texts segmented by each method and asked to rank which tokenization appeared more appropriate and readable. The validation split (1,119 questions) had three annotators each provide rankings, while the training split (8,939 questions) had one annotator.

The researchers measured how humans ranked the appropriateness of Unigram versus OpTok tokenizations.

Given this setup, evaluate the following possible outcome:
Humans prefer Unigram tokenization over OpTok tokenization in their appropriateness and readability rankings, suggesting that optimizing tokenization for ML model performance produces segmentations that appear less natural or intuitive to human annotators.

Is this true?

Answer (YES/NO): YES